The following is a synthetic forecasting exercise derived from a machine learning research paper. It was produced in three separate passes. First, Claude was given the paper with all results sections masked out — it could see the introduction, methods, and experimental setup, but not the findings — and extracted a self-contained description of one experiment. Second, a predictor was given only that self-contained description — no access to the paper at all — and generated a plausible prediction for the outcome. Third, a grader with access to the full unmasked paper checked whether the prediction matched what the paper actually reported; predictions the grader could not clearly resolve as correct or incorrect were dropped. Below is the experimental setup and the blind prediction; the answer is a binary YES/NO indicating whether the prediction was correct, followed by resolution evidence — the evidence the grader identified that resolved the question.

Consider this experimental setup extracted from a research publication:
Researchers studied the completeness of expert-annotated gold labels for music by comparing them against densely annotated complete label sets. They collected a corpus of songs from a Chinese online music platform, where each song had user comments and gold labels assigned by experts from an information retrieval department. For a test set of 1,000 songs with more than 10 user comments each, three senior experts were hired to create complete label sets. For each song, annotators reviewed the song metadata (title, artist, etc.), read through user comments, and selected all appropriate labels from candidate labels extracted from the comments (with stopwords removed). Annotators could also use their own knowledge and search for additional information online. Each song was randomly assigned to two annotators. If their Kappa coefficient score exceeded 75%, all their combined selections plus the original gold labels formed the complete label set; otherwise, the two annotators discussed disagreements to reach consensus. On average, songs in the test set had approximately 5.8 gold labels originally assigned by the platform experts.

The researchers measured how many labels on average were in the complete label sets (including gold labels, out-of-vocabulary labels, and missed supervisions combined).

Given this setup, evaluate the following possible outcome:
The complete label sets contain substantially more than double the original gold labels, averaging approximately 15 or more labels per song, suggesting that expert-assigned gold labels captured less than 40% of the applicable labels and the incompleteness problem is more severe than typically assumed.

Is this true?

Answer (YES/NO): YES